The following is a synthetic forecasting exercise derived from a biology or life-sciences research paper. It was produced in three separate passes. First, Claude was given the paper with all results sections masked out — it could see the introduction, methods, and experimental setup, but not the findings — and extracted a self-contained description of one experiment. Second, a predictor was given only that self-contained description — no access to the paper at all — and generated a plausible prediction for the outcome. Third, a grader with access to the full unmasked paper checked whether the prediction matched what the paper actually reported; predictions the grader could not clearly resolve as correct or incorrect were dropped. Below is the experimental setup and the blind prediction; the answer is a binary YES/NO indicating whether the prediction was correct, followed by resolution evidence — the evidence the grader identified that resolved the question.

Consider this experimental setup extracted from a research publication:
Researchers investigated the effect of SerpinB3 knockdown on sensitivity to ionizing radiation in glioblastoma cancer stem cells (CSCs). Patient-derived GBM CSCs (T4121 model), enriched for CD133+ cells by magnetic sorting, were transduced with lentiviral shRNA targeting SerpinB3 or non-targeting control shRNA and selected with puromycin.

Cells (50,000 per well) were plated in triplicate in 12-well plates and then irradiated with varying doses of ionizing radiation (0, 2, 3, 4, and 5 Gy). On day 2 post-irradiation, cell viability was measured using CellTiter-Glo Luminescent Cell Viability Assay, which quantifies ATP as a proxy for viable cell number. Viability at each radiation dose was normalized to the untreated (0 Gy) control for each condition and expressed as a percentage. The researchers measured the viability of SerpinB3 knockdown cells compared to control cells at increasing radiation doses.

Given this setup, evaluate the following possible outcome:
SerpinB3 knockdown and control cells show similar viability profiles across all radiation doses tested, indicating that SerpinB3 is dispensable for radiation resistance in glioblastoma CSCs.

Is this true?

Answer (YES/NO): NO